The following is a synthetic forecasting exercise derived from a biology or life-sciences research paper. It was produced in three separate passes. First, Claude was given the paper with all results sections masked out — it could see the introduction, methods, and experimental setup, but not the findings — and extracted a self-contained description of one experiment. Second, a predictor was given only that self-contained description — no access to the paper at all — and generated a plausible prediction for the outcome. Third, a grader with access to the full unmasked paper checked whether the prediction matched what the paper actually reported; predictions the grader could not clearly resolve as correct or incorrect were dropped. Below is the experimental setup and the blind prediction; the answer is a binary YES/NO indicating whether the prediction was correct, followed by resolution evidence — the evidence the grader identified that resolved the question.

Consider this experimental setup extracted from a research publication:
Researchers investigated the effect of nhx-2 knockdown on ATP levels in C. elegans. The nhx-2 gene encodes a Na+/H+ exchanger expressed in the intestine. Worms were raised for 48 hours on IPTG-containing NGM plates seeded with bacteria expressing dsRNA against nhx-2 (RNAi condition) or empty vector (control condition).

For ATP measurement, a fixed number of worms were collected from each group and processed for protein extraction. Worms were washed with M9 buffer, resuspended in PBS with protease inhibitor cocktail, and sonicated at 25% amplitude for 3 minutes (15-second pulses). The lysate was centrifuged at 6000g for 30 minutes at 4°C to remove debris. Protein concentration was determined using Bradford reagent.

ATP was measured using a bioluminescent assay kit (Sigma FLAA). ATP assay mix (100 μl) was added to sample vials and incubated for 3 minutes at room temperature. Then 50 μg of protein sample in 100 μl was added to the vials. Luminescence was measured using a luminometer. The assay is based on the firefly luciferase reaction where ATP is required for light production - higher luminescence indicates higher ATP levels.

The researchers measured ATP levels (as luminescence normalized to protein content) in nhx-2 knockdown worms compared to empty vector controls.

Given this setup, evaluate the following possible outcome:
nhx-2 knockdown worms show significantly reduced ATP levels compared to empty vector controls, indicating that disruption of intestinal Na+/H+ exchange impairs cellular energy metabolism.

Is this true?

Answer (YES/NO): NO